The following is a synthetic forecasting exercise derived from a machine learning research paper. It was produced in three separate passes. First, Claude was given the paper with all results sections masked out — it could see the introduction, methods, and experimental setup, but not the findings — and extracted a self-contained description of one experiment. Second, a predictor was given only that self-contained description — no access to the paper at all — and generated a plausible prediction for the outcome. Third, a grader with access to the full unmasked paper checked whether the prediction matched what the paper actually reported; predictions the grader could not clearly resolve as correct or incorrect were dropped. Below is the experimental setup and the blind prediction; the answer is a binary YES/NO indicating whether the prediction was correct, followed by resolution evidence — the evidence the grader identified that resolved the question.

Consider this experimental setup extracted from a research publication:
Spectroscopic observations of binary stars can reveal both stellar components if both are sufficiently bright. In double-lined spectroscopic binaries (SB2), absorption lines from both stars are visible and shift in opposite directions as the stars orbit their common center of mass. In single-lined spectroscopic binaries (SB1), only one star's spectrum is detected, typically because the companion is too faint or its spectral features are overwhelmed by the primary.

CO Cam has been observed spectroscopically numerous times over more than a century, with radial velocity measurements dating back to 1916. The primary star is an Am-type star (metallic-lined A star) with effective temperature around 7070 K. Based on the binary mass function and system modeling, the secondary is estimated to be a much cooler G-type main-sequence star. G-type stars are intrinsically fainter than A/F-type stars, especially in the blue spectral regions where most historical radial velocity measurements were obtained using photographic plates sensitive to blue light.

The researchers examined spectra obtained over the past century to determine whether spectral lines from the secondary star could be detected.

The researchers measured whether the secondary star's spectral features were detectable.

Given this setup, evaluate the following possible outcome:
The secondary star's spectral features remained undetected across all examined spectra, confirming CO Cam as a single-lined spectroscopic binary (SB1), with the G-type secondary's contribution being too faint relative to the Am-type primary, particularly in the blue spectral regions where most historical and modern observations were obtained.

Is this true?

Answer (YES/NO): YES